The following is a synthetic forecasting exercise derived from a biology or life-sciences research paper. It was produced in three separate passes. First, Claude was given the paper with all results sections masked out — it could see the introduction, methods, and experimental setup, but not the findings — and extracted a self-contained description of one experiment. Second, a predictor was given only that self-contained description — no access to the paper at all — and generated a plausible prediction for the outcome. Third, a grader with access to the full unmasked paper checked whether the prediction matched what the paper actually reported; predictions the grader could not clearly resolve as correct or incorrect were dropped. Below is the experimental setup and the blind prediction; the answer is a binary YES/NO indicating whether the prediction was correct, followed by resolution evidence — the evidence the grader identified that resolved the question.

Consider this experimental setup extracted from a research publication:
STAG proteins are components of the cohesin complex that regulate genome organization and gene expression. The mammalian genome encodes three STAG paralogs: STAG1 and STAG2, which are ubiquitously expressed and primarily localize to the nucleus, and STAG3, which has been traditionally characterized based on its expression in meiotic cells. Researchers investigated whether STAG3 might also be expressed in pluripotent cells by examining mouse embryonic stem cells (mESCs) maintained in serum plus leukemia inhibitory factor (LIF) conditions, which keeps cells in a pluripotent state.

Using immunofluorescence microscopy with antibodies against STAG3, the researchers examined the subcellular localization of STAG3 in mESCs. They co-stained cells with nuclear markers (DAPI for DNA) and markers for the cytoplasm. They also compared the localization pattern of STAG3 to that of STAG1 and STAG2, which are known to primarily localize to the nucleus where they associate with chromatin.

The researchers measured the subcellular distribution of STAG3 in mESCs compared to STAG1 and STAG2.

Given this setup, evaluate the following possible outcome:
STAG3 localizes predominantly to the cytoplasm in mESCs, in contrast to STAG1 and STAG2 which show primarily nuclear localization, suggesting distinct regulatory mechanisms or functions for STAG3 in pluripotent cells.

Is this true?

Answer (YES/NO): YES